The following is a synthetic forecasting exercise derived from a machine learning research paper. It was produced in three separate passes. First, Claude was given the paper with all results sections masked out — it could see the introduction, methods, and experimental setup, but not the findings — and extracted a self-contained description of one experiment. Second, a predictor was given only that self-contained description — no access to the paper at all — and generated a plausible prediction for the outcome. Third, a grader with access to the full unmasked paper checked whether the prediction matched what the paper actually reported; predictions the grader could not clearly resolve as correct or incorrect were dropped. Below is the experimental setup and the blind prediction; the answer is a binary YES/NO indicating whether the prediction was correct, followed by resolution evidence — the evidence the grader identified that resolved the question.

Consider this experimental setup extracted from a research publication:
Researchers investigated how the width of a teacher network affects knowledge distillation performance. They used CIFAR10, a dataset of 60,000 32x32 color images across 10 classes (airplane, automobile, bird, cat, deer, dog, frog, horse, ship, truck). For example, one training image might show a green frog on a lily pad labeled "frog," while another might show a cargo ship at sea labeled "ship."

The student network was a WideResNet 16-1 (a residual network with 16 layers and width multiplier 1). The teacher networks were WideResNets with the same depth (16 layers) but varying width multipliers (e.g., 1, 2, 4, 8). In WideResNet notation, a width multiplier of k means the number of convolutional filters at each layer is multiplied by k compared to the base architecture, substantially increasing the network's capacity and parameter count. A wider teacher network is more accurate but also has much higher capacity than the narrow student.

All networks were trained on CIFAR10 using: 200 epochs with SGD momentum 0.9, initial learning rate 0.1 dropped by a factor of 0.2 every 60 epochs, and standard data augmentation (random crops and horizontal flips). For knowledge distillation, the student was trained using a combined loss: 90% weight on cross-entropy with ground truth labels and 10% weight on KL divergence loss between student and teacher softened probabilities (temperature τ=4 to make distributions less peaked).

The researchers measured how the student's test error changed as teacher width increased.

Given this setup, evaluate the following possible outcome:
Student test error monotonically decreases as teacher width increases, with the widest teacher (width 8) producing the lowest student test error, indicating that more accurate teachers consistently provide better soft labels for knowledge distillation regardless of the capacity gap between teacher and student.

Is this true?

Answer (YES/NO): NO